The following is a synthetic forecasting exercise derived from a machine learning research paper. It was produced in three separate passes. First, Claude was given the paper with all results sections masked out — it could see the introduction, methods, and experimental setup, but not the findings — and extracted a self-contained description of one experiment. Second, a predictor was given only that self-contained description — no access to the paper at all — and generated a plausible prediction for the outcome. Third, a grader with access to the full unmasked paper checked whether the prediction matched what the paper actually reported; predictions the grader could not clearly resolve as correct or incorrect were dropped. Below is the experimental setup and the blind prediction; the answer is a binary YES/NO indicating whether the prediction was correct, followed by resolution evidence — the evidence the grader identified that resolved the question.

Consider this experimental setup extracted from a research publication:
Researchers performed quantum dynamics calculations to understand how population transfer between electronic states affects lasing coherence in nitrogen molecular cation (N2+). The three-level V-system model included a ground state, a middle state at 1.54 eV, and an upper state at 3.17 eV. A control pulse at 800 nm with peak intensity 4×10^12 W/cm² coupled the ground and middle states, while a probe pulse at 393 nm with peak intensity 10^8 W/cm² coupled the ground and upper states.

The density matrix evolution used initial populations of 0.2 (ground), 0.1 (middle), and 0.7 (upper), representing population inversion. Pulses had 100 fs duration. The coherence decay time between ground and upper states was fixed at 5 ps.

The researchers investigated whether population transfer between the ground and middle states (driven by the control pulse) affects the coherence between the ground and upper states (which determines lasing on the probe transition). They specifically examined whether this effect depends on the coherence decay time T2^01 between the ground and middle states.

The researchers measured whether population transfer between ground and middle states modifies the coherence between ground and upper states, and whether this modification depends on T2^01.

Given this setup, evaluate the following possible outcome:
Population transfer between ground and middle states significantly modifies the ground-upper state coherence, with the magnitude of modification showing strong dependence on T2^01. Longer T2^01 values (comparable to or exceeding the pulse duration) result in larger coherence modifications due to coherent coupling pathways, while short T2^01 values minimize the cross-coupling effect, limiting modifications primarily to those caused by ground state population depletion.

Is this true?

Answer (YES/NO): NO